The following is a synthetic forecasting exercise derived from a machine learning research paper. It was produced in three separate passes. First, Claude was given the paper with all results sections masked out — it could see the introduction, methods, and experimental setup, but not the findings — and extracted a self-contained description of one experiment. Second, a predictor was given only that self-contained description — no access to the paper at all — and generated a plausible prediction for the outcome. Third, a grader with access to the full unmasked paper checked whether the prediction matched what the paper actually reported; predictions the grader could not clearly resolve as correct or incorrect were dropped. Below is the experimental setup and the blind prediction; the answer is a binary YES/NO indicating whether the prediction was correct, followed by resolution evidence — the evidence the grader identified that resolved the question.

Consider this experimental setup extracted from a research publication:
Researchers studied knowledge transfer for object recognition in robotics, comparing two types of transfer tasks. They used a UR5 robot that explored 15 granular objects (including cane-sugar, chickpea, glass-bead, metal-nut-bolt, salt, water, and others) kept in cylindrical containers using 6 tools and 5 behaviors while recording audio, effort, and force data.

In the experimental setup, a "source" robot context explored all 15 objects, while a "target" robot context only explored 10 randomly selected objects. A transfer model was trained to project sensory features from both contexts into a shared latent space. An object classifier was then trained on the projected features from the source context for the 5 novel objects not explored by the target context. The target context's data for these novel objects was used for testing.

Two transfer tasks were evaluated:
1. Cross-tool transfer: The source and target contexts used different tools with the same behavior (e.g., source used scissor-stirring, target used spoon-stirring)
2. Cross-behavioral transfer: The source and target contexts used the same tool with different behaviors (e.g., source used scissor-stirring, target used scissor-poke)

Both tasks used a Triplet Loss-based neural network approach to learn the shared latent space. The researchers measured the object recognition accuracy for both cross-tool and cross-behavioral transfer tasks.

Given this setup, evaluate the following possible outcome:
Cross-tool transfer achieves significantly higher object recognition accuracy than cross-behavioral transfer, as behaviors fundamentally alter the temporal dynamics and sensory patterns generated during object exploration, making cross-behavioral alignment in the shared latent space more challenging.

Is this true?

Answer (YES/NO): YES